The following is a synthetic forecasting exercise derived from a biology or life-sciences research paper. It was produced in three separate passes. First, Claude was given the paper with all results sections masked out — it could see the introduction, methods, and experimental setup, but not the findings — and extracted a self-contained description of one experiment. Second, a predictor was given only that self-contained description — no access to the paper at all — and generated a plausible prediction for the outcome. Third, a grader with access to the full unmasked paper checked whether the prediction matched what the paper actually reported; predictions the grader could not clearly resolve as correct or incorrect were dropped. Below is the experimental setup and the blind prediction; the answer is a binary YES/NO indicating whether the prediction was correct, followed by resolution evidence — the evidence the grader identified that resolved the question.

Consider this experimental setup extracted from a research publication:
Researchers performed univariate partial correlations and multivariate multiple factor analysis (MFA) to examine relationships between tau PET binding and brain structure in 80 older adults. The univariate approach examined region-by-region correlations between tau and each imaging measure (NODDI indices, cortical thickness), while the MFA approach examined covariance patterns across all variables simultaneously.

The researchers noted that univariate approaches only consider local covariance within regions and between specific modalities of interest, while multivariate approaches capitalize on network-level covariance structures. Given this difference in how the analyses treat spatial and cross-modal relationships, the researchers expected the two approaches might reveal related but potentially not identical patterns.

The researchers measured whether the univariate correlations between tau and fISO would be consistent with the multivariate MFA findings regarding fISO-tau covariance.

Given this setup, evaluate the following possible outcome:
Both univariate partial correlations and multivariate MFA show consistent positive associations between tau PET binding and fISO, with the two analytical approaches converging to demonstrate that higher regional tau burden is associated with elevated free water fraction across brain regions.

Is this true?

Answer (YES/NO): YES